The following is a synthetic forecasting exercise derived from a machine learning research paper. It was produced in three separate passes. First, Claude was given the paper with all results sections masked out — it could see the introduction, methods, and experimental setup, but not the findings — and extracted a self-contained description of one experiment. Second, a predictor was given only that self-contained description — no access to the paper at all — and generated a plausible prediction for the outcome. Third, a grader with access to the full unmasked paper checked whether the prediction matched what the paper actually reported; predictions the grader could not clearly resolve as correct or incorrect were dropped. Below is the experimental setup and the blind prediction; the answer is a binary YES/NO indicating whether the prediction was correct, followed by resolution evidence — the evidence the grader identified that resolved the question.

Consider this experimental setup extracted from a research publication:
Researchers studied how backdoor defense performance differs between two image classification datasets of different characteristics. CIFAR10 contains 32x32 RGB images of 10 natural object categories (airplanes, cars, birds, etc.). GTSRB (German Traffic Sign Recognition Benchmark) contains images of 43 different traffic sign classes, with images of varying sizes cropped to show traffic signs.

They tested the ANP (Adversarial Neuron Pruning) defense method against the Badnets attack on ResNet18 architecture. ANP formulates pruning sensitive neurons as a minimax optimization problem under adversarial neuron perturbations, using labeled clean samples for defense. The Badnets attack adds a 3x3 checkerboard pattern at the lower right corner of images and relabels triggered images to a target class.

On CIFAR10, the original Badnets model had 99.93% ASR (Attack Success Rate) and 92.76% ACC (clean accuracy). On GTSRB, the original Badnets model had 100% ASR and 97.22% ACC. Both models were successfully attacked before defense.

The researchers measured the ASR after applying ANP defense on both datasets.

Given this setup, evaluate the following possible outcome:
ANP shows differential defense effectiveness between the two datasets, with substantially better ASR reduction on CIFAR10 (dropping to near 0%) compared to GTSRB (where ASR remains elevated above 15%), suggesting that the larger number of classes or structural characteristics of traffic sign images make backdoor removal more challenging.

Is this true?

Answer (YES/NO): YES